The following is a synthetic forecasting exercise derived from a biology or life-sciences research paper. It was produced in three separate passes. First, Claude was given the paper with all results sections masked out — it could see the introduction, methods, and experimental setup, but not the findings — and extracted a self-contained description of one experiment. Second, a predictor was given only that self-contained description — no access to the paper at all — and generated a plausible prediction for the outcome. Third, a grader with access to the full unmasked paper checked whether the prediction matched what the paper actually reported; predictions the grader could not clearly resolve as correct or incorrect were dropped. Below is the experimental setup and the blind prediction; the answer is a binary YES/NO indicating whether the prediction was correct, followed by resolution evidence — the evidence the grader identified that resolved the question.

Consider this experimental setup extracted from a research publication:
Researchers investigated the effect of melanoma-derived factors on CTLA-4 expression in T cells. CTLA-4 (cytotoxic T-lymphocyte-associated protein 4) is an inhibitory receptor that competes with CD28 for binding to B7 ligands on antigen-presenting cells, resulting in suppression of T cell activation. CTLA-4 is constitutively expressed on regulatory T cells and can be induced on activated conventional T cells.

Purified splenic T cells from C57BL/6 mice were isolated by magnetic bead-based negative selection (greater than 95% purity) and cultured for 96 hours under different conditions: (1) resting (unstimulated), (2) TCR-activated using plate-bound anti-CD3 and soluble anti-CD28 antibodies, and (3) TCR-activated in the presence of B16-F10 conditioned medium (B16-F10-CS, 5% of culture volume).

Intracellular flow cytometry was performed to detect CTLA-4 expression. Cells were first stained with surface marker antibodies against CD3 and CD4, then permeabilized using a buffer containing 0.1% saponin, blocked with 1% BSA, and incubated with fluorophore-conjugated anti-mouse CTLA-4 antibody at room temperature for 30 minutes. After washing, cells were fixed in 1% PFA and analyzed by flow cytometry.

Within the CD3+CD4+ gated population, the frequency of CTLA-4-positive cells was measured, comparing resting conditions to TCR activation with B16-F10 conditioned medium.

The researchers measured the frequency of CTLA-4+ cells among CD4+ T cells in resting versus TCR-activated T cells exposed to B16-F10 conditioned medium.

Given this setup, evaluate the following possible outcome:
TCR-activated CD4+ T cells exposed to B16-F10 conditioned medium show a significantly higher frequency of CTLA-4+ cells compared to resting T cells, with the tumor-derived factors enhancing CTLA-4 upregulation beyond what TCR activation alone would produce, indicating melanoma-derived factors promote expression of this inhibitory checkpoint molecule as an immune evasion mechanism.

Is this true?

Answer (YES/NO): NO